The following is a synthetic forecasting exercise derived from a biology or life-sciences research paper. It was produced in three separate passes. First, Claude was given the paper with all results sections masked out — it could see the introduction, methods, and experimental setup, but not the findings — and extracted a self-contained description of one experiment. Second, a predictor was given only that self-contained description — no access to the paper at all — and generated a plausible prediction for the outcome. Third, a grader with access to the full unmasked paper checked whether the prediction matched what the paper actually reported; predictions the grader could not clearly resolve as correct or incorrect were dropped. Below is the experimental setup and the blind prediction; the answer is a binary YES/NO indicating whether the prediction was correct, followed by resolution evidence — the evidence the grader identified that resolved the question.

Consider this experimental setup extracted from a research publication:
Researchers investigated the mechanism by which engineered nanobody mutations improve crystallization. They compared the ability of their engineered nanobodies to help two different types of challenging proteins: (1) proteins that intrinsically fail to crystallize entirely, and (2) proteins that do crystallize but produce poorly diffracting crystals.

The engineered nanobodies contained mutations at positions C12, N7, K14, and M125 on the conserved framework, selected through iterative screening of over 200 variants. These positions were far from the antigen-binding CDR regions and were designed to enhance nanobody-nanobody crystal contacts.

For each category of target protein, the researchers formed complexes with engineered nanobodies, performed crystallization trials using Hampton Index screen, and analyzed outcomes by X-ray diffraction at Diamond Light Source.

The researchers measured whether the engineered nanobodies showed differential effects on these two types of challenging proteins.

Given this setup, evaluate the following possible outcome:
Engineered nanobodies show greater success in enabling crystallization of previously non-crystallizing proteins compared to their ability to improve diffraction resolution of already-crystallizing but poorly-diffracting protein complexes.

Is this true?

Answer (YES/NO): NO